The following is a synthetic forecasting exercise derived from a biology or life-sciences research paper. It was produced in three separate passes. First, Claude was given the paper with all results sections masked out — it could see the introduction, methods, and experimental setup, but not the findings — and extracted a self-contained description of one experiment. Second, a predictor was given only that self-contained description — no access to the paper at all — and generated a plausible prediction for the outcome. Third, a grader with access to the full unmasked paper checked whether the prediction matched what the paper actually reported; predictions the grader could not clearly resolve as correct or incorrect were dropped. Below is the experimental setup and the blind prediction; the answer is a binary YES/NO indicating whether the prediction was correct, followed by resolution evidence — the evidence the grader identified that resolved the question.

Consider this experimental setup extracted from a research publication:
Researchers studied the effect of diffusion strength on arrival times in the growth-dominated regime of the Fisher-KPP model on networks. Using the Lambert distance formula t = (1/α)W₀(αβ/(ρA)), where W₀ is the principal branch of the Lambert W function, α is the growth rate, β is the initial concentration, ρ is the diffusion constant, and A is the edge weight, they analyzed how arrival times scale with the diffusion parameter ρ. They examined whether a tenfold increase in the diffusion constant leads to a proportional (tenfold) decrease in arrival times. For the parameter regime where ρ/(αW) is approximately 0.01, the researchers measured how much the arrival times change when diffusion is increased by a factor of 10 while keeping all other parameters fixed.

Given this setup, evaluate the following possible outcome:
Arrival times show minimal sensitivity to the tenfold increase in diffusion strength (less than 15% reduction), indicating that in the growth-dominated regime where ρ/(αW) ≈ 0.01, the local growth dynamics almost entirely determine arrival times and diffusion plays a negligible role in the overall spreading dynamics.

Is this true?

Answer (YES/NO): NO